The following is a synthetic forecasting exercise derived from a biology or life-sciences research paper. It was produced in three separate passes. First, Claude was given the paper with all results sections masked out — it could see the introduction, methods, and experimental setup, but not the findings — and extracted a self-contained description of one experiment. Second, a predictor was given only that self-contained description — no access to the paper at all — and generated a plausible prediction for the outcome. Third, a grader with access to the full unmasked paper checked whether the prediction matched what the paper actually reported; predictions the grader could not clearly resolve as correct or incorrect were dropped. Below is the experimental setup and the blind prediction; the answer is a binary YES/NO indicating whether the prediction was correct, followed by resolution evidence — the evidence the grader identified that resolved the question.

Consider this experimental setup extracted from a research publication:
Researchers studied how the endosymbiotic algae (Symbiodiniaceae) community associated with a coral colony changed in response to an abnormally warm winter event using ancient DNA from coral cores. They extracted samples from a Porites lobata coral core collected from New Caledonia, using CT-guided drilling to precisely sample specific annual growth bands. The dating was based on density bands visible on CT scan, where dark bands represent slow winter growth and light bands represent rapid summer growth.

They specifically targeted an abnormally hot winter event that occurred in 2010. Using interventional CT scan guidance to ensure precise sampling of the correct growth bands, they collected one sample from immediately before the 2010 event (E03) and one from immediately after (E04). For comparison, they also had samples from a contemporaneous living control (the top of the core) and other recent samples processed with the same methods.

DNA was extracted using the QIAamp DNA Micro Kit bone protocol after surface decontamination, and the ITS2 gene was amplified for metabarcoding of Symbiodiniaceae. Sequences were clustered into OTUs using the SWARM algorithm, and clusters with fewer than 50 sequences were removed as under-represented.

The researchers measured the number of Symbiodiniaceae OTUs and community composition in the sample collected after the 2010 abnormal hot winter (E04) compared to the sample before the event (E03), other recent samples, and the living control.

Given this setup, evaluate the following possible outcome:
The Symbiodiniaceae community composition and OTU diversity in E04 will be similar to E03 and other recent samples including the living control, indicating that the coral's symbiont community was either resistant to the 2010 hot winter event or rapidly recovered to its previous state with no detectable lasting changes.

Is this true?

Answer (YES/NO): NO